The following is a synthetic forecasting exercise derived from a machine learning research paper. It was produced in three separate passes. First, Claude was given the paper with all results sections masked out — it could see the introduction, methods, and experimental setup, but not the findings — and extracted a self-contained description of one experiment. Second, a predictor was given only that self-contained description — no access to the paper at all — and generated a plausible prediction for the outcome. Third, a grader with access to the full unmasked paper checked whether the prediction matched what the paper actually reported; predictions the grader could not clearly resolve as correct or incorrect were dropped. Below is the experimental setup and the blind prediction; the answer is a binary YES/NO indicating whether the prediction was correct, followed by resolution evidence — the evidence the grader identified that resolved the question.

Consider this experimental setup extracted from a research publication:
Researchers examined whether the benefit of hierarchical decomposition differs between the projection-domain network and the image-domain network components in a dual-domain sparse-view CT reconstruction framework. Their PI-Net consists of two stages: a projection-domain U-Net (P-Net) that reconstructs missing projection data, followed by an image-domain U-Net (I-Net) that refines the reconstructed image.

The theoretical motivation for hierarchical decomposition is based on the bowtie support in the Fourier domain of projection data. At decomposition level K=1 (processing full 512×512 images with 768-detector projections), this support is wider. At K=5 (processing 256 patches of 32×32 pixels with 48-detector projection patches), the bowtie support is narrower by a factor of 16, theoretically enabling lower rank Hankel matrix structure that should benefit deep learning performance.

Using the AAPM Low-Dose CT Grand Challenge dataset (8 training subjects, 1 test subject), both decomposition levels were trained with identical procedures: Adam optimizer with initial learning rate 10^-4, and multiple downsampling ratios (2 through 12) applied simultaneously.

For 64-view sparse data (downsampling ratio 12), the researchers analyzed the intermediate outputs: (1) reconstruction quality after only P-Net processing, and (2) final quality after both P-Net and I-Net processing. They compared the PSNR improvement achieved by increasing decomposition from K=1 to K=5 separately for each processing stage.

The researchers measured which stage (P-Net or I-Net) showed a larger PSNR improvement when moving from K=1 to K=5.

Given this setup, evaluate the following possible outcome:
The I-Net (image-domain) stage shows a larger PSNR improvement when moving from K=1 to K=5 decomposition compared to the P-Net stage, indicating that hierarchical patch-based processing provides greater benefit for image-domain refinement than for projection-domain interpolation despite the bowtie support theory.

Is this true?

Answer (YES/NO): NO